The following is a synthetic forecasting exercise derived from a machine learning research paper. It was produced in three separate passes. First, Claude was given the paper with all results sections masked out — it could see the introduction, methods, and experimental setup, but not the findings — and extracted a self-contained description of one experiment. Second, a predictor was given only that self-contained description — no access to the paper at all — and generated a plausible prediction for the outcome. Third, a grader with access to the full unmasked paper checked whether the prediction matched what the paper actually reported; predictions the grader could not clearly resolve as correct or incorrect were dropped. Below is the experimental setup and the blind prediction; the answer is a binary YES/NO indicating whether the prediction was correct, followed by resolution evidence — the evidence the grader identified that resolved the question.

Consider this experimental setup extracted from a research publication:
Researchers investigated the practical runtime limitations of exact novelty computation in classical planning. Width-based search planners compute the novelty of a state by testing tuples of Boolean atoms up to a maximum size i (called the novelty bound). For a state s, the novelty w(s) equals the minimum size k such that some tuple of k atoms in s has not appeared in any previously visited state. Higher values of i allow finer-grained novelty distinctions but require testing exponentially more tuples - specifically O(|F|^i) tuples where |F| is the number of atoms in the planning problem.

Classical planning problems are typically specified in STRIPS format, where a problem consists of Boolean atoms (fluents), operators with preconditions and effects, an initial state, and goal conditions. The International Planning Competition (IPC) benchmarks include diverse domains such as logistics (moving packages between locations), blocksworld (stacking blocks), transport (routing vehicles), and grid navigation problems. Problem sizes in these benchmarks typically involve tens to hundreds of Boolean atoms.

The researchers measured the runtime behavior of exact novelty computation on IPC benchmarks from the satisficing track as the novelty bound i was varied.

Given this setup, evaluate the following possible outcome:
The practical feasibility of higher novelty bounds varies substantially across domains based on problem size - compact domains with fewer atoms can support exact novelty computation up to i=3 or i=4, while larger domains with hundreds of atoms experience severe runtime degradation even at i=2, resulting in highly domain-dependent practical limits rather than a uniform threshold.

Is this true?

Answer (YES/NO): NO